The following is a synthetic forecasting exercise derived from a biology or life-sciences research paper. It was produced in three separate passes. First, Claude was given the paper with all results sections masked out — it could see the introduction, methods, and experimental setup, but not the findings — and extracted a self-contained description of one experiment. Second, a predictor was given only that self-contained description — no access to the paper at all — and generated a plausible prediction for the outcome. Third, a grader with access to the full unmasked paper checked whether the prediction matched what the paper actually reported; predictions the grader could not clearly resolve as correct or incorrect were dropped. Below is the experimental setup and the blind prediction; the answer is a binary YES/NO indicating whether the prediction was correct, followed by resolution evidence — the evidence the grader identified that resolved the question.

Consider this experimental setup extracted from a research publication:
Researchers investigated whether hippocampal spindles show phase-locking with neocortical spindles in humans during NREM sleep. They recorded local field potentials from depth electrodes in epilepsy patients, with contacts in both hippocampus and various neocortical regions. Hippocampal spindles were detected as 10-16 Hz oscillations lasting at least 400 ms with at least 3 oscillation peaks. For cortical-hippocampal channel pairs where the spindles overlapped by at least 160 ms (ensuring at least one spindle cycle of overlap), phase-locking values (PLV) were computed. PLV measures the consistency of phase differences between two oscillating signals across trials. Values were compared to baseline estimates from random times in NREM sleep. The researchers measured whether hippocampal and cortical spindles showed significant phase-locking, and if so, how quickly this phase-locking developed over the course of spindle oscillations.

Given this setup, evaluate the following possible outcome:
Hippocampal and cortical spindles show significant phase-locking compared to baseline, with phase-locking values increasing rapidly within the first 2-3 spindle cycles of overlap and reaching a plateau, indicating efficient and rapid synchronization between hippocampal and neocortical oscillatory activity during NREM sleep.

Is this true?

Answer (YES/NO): YES